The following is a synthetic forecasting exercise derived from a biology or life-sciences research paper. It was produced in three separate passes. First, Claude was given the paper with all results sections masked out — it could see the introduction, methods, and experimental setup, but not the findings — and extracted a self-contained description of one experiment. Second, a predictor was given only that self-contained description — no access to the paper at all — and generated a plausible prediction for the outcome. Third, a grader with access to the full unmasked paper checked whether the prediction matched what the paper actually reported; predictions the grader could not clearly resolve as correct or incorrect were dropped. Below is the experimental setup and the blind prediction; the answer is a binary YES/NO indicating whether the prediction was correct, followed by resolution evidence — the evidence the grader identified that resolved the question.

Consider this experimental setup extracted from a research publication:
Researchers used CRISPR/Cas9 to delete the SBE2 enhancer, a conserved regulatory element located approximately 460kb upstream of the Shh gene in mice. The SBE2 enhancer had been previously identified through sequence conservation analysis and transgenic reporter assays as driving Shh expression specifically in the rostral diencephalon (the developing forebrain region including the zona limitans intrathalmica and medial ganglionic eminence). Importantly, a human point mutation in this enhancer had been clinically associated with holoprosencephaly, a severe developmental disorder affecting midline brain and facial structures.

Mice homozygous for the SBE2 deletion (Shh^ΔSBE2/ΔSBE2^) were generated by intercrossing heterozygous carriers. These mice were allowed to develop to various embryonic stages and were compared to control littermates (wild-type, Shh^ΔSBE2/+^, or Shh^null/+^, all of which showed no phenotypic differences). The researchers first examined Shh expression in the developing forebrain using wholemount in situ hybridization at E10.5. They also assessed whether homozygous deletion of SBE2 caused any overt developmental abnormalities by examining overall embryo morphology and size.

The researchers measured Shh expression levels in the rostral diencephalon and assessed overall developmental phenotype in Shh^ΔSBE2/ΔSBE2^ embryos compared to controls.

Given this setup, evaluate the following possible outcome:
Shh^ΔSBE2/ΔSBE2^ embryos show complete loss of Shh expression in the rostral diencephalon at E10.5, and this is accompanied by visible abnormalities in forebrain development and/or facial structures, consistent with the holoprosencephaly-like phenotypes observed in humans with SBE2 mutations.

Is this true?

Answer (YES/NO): NO